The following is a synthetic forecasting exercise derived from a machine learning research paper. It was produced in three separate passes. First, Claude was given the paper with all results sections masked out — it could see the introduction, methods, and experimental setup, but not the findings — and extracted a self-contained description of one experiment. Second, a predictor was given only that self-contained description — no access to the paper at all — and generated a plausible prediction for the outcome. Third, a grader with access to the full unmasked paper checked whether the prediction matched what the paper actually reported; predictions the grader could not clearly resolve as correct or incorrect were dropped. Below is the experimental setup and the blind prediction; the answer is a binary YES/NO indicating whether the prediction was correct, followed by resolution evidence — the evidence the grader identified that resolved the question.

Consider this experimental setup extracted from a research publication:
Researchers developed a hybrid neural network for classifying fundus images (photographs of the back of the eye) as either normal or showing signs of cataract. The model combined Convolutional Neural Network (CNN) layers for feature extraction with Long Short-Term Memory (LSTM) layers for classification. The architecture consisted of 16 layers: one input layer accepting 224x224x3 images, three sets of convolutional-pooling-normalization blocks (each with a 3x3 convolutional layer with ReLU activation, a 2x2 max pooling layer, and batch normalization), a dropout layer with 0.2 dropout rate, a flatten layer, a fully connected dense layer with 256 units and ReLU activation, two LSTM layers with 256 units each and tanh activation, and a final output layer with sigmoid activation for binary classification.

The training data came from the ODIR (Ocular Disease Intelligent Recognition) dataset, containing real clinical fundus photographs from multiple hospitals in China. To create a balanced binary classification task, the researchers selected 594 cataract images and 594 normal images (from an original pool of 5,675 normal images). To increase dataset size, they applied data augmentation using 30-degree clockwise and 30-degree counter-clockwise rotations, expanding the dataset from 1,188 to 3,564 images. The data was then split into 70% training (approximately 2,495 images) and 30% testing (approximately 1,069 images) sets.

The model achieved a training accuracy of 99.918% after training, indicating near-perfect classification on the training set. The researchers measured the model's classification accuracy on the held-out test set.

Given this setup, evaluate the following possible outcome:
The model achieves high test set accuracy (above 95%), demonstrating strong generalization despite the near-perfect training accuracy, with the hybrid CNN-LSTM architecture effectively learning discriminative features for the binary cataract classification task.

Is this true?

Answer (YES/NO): YES